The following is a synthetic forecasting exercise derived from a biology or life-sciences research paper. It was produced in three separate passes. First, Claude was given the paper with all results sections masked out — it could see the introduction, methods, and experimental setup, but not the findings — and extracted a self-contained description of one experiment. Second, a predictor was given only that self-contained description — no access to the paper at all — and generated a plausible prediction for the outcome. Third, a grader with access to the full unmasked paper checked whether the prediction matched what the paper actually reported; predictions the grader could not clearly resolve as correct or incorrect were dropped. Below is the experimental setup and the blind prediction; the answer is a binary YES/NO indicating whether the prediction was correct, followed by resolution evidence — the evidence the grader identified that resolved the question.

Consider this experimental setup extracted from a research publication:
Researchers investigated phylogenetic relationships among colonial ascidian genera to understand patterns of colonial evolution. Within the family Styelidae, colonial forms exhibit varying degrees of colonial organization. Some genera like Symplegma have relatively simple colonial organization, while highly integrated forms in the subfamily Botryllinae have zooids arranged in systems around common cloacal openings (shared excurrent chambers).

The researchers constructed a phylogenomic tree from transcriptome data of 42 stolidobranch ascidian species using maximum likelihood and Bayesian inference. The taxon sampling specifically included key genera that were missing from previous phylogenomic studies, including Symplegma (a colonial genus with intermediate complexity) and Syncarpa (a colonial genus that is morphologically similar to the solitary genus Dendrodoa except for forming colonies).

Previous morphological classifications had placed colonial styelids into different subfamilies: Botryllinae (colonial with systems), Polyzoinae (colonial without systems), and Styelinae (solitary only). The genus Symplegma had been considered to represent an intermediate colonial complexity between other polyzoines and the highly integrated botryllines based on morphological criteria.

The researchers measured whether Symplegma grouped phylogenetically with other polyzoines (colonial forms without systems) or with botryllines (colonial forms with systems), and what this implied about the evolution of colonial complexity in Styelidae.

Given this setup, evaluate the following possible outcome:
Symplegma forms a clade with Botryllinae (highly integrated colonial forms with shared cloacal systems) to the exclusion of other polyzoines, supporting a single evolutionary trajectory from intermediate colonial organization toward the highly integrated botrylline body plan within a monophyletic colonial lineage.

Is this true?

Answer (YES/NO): NO